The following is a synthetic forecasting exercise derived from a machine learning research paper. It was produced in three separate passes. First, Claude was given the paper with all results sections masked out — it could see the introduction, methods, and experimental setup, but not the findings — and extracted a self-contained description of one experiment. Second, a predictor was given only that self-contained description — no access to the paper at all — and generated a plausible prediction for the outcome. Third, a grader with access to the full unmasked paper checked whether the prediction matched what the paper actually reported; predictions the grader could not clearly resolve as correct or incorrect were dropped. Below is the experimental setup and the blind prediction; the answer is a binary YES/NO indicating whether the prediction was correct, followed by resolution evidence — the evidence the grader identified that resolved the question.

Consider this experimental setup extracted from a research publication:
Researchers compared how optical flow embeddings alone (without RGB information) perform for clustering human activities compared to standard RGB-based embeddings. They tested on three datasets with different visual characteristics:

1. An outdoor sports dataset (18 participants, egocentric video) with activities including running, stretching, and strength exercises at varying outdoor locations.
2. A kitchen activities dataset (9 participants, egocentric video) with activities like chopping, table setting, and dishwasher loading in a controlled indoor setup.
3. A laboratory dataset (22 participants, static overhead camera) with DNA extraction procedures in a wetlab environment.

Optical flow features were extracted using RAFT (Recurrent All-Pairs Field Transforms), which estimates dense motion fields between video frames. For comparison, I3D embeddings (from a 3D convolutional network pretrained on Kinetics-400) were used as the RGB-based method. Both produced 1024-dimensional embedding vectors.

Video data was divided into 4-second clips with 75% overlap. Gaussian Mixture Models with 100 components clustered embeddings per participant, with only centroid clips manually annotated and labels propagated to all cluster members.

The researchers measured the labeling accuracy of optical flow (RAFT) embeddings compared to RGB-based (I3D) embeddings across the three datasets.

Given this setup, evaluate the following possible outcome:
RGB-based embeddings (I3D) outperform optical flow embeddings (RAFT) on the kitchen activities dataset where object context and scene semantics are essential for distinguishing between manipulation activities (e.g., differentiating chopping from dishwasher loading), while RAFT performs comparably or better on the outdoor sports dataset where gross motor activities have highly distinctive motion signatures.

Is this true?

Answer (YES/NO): NO